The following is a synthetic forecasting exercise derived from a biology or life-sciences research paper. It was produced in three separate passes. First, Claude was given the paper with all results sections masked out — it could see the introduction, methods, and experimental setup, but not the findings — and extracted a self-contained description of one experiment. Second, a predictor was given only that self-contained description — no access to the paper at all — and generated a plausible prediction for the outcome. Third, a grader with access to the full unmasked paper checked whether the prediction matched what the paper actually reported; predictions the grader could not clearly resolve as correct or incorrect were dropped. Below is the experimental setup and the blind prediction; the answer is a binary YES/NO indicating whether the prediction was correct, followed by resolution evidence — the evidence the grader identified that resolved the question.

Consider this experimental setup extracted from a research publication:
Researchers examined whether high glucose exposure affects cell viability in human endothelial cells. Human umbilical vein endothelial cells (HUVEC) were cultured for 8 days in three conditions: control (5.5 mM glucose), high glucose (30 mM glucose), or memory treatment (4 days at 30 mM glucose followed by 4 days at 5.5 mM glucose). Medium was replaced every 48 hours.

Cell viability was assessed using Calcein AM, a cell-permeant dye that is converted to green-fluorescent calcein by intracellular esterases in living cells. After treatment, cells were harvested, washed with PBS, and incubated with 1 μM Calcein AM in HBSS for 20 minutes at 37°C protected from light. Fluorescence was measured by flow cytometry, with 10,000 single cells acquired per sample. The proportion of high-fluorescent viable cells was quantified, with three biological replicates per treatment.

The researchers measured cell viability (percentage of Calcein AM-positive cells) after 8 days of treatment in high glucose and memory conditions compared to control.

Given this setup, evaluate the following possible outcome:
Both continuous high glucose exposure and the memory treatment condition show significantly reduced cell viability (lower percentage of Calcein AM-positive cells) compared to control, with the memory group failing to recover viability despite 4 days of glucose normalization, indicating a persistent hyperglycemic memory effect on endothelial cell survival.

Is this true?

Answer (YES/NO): NO